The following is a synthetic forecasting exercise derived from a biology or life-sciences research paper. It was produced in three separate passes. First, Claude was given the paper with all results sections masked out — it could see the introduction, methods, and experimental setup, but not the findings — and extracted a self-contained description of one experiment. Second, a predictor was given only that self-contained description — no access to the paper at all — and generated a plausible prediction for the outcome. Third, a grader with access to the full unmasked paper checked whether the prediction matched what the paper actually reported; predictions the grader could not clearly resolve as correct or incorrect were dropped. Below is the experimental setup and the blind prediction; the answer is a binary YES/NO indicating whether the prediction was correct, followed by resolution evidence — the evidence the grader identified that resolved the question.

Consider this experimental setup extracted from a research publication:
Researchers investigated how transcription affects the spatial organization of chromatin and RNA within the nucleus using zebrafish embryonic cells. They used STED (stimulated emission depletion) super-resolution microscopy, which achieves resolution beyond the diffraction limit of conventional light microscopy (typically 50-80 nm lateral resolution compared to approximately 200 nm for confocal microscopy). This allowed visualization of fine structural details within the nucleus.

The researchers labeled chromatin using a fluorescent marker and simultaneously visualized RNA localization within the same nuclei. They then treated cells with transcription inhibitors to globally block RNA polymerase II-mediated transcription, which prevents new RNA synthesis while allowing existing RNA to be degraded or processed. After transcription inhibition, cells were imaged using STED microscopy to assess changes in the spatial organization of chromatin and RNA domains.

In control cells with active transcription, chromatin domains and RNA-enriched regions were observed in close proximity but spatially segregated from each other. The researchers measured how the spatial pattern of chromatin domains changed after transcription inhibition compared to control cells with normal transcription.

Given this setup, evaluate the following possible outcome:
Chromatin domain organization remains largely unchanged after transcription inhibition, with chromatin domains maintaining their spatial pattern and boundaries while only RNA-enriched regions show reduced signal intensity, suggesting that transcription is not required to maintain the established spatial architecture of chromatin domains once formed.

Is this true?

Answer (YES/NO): NO